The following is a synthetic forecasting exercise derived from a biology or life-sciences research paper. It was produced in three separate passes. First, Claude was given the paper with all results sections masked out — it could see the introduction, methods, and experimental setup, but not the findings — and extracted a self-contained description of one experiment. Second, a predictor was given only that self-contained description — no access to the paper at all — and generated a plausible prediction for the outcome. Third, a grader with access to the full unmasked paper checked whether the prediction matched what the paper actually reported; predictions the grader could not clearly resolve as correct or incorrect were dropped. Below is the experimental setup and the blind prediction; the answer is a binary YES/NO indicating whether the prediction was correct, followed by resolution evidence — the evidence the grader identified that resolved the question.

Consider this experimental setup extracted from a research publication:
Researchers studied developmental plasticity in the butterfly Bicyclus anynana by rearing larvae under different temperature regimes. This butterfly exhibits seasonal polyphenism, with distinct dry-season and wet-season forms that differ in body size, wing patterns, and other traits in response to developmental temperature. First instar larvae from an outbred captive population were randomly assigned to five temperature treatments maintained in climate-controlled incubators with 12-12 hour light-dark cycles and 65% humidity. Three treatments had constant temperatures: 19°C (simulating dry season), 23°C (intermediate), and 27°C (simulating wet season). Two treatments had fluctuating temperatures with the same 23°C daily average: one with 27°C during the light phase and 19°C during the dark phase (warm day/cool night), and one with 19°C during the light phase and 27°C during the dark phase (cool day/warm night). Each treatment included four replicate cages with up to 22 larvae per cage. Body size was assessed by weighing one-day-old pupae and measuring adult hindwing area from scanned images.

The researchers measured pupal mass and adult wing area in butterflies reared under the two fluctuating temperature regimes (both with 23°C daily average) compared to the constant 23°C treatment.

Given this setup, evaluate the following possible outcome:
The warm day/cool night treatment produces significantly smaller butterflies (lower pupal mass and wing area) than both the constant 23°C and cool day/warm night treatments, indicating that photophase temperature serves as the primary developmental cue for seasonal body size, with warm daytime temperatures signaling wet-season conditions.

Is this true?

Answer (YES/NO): NO